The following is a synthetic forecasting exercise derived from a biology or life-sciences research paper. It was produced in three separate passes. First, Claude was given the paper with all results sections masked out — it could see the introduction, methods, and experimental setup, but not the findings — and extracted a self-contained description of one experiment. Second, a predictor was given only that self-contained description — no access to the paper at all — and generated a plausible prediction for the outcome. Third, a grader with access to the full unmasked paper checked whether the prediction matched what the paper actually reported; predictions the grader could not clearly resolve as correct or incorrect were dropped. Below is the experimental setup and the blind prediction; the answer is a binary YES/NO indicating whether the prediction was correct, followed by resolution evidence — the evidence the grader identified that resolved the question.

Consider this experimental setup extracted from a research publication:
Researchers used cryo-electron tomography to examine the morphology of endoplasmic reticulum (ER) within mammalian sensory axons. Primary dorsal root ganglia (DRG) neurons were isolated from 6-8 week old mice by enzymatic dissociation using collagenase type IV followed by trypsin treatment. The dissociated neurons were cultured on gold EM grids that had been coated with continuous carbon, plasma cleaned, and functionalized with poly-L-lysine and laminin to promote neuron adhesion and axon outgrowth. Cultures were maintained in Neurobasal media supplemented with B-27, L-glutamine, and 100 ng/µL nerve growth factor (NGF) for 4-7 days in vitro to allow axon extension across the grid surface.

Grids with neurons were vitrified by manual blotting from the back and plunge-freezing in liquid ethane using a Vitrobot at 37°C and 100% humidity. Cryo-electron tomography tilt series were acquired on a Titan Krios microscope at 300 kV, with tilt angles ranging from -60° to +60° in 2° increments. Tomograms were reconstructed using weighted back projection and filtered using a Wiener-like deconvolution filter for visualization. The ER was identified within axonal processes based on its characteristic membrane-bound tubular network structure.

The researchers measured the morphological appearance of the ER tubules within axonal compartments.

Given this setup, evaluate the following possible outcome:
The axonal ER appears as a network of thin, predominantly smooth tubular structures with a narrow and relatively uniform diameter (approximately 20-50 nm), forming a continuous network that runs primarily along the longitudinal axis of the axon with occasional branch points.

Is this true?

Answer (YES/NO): NO